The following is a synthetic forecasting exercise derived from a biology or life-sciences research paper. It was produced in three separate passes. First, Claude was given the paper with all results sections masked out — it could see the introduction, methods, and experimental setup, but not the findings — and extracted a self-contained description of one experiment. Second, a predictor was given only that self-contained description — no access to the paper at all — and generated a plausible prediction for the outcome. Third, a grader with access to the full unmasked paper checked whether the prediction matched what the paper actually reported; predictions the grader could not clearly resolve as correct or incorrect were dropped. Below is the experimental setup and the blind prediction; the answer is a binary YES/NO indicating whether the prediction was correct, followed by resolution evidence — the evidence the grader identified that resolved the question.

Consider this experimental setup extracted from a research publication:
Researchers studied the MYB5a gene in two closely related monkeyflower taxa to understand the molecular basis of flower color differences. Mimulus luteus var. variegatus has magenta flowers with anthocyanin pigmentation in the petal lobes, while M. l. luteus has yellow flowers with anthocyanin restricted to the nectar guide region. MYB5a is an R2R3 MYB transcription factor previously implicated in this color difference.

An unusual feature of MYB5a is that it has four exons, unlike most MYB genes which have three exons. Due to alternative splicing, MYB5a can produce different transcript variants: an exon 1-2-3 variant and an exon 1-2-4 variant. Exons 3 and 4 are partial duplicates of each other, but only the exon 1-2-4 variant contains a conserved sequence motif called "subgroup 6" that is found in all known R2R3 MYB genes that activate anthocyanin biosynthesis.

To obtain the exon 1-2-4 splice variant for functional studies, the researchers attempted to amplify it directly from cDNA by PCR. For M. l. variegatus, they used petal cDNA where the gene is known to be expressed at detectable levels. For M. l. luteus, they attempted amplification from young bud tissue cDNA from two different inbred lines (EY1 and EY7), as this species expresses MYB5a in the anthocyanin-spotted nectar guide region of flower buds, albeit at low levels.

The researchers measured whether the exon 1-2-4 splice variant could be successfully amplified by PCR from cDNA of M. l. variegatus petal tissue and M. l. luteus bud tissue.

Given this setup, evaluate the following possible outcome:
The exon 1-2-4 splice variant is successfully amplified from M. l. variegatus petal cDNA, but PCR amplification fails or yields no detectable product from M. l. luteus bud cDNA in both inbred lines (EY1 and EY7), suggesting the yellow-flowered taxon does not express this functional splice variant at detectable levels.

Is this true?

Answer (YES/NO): YES